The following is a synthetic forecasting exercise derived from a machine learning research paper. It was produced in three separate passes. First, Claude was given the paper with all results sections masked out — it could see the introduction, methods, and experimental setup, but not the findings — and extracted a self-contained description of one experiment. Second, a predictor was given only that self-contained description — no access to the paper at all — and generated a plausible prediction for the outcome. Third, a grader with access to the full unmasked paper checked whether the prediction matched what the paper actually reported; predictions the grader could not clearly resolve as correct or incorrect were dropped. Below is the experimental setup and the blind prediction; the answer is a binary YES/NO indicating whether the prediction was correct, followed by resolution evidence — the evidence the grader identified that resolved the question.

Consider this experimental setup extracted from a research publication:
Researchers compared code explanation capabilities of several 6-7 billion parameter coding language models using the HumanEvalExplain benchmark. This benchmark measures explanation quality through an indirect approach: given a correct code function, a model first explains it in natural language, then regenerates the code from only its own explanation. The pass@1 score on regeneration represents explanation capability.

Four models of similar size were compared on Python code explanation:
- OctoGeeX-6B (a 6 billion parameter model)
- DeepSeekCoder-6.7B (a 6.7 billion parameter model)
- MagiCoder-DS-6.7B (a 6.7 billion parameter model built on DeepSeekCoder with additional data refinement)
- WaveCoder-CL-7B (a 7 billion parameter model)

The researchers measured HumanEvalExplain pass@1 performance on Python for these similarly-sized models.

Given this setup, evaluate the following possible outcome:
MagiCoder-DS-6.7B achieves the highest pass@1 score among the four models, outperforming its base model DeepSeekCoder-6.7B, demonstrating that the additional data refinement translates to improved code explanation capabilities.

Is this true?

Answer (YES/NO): YES